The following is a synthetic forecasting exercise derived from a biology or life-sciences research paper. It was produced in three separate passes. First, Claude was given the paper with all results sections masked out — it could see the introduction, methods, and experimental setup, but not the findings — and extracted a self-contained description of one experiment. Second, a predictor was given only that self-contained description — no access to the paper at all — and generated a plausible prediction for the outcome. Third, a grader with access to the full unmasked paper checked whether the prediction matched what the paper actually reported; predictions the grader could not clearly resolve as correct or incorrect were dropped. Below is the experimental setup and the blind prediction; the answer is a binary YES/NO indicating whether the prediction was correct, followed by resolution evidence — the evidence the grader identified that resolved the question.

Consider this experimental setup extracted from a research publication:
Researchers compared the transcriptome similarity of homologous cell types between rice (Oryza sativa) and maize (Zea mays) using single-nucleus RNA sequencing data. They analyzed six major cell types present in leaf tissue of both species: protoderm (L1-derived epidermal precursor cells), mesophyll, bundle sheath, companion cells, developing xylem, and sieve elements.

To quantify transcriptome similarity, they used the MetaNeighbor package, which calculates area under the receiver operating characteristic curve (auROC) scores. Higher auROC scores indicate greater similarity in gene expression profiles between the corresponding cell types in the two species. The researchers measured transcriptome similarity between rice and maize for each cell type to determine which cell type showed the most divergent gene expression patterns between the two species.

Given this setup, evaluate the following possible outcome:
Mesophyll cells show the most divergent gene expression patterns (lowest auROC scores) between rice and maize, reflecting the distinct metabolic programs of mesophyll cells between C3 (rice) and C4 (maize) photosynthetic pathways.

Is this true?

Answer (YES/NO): NO